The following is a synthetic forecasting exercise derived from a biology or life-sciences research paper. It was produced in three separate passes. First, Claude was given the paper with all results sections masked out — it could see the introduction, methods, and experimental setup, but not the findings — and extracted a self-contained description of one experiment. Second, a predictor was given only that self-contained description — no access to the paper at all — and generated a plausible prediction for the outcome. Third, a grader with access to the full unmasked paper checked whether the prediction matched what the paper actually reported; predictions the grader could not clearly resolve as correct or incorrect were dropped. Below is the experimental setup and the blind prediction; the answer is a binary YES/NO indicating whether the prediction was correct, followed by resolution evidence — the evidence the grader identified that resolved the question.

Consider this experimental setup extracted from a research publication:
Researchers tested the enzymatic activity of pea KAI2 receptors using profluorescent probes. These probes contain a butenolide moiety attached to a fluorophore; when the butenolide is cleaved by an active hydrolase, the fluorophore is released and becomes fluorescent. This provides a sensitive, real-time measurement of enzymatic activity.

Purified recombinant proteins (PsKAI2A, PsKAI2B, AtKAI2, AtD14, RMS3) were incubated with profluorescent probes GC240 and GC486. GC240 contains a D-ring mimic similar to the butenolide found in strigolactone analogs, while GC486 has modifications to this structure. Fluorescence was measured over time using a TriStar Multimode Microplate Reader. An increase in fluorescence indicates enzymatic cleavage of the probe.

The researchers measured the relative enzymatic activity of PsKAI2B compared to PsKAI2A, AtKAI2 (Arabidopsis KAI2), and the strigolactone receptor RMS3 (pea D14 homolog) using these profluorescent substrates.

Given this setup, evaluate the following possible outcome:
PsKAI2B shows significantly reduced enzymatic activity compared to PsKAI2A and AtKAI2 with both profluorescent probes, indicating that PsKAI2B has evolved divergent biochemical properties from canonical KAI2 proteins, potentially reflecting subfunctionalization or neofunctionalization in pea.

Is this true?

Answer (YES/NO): NO